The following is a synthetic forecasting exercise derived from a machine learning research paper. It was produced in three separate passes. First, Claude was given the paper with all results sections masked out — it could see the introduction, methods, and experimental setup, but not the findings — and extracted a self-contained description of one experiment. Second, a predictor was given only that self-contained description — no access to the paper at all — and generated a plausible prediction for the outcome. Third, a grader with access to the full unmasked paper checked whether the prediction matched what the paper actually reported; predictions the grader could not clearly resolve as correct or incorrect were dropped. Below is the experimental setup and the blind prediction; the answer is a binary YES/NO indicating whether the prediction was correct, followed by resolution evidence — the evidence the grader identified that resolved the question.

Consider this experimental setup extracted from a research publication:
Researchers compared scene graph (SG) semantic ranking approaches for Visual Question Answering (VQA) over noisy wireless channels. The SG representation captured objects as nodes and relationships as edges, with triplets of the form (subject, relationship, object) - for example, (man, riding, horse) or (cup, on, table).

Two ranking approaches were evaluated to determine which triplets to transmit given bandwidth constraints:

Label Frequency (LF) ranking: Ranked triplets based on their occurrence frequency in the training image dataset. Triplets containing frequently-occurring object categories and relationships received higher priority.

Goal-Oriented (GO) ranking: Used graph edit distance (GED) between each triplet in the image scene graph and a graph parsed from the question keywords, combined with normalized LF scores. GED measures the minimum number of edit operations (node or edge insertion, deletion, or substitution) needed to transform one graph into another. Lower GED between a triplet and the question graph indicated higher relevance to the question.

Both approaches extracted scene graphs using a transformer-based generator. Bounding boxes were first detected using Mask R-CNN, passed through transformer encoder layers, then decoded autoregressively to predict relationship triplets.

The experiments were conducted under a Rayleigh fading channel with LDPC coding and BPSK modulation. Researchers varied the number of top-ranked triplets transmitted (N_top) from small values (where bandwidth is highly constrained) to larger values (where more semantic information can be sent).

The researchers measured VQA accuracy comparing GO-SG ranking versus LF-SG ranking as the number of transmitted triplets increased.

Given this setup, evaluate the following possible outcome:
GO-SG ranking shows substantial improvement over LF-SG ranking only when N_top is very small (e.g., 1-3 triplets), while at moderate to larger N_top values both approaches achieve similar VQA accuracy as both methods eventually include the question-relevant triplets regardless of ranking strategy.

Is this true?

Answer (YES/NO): NO